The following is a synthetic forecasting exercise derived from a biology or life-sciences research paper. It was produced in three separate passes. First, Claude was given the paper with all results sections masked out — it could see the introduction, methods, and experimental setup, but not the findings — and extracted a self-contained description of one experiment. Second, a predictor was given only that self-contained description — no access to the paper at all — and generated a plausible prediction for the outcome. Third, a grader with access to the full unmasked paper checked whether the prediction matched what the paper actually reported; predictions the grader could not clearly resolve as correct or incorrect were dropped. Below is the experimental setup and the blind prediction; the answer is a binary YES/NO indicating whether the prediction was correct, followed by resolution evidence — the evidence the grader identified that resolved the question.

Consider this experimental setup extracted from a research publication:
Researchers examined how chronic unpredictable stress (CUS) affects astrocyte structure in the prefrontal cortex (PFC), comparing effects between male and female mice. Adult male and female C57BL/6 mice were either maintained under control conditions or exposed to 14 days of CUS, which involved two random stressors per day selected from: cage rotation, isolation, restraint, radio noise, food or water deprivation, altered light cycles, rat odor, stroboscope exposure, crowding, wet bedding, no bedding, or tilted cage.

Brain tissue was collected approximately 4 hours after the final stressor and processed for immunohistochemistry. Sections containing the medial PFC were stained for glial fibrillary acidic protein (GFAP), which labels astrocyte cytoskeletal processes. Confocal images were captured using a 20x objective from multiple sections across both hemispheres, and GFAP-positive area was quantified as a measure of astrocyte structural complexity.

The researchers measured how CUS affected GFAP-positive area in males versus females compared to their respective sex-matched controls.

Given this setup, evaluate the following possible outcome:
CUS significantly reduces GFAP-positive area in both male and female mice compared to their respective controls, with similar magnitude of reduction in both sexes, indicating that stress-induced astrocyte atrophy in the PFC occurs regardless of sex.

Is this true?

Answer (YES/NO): NO